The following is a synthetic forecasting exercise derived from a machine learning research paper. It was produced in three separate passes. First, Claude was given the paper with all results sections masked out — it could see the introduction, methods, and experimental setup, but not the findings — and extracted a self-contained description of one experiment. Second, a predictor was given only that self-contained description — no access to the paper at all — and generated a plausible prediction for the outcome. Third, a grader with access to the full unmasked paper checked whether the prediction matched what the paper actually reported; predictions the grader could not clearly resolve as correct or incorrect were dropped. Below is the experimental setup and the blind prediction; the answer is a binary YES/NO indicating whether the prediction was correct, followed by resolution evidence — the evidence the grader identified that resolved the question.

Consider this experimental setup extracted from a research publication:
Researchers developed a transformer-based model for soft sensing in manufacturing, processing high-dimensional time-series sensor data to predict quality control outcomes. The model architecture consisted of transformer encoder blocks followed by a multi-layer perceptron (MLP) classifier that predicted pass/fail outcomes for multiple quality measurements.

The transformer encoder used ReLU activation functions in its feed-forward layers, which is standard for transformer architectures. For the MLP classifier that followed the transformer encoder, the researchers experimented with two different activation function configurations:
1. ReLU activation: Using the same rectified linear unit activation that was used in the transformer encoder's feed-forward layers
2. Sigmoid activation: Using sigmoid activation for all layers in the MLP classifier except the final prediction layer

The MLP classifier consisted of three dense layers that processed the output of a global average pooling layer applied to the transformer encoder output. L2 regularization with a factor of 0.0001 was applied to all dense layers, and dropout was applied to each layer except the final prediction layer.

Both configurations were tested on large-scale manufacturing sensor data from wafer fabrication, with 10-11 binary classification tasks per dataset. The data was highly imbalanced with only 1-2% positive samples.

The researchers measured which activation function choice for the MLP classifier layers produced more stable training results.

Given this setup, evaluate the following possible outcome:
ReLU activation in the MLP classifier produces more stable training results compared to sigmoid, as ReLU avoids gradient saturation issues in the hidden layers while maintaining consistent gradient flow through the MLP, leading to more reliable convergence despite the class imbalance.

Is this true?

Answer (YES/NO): NO